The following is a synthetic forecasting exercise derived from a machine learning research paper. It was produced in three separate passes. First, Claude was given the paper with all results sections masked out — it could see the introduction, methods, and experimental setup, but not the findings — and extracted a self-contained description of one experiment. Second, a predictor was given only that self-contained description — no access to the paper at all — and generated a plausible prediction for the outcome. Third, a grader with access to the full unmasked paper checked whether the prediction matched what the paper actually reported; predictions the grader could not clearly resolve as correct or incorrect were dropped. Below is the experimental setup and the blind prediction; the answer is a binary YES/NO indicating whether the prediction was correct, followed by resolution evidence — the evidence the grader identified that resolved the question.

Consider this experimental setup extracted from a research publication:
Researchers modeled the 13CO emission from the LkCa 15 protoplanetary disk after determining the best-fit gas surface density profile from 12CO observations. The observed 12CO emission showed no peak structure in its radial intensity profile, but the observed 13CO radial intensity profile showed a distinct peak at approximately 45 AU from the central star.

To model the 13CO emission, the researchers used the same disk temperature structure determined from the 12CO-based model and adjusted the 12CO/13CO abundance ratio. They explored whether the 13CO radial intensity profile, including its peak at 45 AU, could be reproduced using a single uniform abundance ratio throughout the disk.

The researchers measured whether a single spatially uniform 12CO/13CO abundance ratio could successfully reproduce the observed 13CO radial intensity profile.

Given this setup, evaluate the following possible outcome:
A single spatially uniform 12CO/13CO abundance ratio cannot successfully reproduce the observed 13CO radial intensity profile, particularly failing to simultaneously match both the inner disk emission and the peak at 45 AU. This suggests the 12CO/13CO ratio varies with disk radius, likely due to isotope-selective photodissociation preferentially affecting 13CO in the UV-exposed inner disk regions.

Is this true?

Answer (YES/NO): YES